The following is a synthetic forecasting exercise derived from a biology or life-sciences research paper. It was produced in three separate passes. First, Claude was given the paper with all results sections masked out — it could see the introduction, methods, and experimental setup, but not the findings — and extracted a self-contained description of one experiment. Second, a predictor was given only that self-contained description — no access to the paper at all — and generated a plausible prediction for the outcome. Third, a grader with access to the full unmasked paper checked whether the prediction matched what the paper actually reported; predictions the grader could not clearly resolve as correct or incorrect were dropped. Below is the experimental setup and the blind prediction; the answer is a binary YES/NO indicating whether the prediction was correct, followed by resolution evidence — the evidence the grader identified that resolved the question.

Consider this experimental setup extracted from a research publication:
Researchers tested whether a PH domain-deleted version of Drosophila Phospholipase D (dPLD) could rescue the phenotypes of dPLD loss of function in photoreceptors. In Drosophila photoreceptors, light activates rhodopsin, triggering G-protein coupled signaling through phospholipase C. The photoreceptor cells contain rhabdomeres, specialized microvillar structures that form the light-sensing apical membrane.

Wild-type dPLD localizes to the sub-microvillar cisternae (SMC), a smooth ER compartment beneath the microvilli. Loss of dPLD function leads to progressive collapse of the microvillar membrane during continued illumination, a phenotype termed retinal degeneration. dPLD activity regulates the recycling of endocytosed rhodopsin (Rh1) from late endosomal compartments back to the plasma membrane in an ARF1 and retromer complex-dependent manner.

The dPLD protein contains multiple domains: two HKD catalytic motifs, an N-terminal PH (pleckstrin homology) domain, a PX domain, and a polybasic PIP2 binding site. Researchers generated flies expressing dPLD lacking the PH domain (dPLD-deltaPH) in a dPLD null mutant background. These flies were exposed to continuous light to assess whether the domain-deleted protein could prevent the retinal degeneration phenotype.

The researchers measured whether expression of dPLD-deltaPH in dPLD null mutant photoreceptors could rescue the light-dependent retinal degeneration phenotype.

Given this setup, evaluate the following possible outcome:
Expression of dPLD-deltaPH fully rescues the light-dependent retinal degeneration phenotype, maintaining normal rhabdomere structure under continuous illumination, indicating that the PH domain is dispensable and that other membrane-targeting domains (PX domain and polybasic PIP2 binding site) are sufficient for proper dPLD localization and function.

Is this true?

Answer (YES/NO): NO